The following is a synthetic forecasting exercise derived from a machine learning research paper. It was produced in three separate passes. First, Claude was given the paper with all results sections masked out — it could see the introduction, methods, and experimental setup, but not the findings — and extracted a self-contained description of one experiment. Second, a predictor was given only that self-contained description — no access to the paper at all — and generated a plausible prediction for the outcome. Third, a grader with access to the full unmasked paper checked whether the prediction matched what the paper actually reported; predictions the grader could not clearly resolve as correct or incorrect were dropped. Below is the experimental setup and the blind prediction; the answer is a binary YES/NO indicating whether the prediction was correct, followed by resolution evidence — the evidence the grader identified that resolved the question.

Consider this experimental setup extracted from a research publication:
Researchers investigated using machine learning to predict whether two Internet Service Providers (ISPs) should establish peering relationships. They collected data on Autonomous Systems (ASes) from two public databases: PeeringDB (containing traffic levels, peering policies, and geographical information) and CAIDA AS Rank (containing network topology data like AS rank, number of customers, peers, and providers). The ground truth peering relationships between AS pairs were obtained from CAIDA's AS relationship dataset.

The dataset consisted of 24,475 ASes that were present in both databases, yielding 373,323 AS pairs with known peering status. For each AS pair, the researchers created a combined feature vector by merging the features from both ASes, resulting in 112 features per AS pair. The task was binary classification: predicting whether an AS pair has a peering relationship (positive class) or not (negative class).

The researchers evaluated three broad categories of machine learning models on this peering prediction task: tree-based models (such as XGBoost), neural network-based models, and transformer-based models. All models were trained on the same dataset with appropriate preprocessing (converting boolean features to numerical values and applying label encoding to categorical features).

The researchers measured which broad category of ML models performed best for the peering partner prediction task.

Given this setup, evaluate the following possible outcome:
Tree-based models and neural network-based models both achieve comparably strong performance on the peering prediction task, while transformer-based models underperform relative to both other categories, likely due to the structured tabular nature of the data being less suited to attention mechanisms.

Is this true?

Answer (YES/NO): YES